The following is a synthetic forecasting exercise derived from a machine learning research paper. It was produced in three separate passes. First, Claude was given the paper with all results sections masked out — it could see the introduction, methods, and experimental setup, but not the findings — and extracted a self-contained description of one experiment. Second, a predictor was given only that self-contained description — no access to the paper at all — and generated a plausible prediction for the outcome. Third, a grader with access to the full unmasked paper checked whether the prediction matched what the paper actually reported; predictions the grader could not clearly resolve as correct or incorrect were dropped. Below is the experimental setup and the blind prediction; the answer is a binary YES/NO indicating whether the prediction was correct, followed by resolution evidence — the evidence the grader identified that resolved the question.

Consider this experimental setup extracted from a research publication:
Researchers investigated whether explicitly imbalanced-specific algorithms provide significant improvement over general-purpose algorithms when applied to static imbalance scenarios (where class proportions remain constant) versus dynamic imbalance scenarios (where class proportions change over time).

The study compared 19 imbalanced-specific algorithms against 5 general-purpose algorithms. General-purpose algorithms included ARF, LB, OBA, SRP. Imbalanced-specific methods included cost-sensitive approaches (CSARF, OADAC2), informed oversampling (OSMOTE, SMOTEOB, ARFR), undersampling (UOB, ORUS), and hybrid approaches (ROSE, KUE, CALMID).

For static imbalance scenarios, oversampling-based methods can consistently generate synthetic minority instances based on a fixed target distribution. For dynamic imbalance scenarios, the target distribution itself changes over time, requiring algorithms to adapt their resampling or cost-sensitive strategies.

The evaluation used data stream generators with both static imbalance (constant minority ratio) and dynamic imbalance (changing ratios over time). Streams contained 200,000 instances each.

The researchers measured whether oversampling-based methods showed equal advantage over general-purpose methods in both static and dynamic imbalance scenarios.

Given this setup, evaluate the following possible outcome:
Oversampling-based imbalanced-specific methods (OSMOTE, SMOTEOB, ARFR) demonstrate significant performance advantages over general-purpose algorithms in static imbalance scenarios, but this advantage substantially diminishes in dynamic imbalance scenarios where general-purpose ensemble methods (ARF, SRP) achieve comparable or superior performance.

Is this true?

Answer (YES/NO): NO